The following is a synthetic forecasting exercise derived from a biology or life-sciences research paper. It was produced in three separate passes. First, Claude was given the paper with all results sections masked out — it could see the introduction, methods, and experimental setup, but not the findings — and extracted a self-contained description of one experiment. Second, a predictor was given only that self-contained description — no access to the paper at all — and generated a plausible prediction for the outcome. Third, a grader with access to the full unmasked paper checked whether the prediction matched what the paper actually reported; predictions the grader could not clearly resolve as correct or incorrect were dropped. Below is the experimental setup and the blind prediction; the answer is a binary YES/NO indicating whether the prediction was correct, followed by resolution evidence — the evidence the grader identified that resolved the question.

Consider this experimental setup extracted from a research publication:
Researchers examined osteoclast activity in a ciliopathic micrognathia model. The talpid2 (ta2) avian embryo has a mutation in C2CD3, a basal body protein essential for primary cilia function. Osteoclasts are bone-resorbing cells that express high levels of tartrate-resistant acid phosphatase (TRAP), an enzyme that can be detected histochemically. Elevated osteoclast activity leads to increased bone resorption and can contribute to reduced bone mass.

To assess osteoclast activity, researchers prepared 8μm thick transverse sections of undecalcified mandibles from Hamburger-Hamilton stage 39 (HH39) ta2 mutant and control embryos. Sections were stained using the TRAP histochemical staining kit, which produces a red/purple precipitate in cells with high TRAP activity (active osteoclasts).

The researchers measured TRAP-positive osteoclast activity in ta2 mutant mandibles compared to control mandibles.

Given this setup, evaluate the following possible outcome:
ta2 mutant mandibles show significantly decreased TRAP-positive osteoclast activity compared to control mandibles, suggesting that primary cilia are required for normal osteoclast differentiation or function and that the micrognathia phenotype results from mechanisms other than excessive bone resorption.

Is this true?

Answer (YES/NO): NO